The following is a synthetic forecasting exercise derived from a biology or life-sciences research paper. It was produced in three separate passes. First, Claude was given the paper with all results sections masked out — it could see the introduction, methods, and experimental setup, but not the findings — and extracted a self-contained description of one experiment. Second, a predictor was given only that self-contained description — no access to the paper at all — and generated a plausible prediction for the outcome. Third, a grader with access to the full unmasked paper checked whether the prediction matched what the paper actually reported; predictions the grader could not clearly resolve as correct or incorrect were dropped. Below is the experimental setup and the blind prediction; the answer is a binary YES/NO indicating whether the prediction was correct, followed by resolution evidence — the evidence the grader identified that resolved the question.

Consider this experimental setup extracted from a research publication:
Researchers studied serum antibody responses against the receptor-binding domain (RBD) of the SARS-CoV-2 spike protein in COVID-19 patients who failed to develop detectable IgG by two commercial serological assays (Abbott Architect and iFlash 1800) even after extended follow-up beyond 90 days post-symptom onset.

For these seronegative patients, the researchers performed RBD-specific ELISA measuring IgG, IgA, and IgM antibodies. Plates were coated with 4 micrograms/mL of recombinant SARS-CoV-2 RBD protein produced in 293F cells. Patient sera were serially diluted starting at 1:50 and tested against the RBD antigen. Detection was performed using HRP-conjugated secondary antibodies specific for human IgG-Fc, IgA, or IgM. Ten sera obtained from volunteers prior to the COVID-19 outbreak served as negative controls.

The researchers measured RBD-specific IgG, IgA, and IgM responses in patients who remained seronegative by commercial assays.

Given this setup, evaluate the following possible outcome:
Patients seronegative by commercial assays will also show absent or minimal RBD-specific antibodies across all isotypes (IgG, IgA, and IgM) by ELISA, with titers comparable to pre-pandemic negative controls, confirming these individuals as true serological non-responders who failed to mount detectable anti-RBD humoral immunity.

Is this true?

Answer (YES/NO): NO